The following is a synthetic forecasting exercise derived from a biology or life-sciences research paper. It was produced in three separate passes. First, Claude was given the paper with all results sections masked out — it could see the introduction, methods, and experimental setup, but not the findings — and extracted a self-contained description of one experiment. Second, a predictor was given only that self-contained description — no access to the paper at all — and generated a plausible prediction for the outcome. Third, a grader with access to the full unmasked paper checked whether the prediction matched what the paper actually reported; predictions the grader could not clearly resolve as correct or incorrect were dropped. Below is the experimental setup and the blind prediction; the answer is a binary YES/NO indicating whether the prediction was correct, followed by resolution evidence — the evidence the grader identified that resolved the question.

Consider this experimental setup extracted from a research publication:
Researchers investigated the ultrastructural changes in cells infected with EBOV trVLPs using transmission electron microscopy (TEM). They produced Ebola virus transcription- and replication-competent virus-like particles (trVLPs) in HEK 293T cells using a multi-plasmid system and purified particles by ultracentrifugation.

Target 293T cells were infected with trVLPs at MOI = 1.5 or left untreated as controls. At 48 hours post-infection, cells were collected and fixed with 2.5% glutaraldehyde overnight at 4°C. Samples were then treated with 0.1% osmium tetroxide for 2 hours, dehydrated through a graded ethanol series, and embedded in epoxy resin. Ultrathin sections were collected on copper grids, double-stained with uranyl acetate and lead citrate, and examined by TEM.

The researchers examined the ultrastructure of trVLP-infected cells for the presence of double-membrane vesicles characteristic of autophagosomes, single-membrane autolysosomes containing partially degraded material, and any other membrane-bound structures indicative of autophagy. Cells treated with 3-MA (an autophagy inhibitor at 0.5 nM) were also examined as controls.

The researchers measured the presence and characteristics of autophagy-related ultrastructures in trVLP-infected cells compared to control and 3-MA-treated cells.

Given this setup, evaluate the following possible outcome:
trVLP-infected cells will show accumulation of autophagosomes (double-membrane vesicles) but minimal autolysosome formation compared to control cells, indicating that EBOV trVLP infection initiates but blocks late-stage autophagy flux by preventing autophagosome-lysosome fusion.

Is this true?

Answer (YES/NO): NO